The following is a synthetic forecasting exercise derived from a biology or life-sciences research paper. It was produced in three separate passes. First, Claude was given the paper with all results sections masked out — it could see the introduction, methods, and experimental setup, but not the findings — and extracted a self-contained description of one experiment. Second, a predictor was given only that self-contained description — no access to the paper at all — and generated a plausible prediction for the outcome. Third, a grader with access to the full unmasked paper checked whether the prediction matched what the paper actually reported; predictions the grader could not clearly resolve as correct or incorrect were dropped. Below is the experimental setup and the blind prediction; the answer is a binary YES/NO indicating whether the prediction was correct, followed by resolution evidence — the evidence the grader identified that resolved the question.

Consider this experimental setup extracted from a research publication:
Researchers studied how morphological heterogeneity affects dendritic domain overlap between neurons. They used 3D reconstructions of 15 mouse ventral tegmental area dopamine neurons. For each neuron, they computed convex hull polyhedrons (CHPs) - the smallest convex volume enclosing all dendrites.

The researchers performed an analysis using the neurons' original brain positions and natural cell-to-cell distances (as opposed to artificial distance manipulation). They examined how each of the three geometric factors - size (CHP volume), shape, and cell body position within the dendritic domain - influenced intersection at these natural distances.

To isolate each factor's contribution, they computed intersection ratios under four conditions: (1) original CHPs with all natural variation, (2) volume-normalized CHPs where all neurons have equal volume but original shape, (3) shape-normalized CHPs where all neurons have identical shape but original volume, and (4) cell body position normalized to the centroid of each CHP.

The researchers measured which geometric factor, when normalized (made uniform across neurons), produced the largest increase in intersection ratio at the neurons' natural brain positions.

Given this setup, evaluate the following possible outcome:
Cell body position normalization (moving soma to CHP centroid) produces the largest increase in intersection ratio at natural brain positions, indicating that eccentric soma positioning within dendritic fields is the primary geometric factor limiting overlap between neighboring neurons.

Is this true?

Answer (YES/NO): NO